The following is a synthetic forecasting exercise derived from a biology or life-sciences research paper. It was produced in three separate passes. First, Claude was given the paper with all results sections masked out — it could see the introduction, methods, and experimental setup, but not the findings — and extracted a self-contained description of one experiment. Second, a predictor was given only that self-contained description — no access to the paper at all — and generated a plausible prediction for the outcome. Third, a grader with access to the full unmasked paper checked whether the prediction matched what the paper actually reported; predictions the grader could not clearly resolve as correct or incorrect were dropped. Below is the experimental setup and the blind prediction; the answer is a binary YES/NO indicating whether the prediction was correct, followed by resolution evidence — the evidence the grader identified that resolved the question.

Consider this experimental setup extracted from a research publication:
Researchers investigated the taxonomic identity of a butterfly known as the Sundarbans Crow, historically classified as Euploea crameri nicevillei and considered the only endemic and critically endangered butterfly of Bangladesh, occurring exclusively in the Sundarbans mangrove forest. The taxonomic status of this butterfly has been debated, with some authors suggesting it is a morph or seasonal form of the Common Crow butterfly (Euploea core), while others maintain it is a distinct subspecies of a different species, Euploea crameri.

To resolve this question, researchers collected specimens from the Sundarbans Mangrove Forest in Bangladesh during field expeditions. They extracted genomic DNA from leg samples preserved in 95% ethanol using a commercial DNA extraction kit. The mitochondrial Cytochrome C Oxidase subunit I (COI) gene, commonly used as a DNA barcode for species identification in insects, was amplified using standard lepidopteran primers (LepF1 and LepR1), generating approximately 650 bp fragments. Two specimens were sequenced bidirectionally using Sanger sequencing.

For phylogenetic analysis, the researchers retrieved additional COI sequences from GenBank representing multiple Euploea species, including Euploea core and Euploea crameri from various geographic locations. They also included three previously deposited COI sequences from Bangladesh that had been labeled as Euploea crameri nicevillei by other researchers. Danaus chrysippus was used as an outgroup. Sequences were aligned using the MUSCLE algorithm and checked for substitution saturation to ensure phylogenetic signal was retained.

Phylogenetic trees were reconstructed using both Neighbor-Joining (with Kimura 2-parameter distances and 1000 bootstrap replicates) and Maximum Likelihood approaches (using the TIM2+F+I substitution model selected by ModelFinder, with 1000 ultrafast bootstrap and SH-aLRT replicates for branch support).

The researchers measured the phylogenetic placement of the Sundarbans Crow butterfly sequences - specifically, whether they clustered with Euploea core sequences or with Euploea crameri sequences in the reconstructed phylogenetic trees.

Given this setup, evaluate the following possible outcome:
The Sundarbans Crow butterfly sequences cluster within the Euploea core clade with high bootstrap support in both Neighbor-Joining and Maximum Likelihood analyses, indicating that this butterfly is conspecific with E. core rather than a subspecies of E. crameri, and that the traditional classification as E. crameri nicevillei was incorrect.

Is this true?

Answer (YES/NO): YES